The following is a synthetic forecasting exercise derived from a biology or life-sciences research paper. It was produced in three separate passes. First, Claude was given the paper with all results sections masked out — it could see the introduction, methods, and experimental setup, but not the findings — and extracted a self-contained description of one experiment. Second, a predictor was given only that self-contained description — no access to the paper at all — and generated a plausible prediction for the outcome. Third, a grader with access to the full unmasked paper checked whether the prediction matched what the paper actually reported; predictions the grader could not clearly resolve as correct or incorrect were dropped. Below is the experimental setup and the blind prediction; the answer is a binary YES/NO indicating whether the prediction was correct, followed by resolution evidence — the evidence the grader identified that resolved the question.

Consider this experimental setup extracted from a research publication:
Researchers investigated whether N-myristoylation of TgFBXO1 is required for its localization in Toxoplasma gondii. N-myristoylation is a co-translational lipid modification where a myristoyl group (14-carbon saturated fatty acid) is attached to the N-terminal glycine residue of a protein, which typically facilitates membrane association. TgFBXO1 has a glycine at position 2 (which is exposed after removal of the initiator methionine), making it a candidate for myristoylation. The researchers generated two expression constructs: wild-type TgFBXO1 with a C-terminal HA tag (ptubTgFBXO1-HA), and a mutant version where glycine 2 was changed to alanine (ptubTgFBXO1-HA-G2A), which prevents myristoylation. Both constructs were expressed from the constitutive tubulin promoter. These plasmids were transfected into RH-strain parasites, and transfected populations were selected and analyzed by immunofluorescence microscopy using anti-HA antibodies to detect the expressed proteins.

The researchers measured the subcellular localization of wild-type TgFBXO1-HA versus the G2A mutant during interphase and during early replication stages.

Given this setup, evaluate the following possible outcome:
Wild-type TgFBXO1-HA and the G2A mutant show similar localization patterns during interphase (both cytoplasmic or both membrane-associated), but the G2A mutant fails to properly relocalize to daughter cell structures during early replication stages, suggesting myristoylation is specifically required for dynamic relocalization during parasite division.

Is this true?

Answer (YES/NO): NO